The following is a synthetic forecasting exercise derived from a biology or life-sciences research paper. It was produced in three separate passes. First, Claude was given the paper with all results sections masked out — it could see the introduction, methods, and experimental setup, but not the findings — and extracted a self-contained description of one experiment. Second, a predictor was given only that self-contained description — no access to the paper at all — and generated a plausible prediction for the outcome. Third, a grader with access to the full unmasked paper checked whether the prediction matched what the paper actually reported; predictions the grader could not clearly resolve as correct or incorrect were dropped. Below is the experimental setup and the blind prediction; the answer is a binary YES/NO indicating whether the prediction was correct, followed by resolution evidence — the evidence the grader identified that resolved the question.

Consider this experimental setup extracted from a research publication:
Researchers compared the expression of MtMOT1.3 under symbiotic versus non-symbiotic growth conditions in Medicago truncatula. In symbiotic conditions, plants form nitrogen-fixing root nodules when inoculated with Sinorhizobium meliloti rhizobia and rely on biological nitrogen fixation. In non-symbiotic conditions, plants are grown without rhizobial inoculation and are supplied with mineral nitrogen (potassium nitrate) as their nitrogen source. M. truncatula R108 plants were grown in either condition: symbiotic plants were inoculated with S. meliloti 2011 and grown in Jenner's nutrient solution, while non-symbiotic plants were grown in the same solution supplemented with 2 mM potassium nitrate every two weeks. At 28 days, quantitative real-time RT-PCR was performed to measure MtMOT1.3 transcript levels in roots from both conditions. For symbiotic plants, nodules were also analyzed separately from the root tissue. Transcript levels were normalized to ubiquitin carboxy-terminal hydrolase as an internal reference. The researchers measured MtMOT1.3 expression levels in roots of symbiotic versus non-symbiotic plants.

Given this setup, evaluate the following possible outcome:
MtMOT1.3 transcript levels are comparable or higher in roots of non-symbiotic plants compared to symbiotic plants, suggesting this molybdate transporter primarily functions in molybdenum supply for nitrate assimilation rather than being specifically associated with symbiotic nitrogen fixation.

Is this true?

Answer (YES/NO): NO